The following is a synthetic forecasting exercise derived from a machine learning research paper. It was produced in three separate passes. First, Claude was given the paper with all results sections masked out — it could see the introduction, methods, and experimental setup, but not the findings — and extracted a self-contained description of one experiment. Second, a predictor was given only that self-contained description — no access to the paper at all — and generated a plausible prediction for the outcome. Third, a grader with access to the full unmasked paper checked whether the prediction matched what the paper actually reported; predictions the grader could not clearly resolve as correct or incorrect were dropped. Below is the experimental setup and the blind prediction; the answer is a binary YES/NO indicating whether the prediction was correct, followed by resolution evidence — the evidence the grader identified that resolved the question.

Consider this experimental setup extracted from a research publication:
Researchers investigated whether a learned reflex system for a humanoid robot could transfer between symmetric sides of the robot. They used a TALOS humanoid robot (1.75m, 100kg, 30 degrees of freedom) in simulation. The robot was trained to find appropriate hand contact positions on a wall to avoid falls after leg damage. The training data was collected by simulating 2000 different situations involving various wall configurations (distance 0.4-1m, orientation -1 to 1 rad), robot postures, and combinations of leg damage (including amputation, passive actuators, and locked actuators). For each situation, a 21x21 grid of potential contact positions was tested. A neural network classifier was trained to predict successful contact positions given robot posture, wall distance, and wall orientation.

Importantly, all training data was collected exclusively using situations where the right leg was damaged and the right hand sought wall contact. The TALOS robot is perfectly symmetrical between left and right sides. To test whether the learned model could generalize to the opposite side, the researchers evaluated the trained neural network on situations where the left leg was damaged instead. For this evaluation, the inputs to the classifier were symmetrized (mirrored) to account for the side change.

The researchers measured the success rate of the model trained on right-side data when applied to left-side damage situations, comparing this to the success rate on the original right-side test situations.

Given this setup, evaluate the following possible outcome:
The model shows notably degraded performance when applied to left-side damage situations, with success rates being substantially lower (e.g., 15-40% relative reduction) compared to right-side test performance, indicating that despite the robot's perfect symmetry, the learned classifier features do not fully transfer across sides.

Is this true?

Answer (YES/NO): NO